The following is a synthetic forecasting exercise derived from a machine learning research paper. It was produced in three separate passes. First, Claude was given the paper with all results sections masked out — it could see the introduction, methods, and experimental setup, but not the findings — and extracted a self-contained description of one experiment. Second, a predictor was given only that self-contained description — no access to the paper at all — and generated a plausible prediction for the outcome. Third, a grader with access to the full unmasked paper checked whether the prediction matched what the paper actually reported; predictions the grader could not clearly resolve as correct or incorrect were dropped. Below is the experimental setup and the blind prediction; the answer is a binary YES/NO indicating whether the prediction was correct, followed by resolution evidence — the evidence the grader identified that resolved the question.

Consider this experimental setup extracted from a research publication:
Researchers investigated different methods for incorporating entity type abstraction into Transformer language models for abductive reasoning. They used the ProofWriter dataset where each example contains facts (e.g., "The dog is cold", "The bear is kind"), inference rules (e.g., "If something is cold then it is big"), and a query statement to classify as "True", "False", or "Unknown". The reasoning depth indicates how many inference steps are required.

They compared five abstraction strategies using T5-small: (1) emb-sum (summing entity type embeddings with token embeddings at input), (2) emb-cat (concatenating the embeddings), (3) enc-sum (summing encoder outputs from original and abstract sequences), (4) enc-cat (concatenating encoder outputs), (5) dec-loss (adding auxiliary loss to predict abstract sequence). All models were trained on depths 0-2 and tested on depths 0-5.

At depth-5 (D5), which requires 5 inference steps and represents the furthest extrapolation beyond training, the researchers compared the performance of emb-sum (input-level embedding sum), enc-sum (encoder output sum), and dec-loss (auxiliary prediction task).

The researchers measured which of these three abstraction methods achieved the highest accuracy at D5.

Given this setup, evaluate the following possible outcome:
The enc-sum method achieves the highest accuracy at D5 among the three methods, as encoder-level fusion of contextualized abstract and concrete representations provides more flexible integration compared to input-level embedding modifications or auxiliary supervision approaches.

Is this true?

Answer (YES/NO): NO